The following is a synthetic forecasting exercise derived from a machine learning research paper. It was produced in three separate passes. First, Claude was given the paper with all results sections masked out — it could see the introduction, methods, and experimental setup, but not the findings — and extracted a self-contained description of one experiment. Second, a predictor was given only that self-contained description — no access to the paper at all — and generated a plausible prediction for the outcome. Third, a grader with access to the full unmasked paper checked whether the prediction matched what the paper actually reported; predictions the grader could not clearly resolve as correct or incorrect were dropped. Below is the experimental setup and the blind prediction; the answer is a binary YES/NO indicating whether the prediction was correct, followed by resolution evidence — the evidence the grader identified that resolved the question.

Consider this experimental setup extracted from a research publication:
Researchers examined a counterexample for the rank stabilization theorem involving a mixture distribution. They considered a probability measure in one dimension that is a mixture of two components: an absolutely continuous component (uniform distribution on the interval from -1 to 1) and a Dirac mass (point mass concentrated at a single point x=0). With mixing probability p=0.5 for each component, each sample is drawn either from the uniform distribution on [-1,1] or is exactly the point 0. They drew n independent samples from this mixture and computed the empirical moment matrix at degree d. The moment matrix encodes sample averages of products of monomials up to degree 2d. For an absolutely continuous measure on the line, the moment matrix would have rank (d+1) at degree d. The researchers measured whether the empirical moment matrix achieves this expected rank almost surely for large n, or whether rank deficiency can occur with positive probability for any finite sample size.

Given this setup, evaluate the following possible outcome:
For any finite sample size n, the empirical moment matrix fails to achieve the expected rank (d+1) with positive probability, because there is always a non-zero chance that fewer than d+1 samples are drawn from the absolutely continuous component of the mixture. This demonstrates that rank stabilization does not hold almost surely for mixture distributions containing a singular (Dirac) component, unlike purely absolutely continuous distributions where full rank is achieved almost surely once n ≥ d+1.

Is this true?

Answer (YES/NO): YES